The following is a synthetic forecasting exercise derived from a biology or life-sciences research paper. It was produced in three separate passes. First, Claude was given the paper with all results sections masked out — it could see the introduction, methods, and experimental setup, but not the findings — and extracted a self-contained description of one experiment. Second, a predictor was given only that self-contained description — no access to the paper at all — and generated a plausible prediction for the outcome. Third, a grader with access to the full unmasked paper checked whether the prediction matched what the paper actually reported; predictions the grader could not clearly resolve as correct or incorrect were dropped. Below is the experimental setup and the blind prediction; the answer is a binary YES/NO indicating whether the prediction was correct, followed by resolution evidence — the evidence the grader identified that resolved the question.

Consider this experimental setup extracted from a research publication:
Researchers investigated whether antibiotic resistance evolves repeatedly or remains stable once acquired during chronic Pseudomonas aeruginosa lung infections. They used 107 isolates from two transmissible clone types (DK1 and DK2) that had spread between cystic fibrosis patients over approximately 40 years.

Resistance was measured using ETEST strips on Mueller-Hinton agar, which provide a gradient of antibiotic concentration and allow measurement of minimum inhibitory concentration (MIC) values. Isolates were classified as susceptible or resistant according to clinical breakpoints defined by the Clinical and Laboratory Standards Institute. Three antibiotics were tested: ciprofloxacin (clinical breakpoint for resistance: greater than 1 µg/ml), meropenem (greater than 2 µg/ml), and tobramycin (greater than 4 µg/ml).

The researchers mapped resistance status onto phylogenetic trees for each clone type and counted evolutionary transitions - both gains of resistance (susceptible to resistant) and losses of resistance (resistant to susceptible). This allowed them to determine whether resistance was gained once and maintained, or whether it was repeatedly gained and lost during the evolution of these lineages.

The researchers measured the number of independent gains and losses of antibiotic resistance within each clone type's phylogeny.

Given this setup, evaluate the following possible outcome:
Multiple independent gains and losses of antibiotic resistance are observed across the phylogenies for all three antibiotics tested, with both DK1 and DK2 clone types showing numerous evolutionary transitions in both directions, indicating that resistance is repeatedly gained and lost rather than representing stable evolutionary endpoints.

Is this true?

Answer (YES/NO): YES